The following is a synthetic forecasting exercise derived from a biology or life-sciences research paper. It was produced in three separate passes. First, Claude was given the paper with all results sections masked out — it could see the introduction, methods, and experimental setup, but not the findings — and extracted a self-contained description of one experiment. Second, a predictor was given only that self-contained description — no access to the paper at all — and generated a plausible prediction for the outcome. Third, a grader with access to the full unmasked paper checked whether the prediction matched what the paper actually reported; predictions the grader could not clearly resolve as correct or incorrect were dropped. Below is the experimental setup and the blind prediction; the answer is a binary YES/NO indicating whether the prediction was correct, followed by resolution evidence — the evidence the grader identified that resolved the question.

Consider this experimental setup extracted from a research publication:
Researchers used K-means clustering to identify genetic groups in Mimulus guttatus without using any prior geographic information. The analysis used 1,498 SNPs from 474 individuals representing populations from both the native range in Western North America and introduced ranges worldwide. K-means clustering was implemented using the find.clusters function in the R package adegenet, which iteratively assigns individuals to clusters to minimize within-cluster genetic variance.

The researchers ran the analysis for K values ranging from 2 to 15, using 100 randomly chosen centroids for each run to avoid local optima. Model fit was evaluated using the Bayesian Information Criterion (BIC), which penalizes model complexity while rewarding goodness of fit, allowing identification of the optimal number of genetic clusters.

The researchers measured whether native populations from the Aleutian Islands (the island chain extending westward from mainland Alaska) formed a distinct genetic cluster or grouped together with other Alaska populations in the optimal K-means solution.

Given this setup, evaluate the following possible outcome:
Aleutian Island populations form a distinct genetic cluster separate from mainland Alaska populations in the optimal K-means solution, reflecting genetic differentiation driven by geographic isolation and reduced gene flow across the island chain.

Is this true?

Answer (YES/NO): YES